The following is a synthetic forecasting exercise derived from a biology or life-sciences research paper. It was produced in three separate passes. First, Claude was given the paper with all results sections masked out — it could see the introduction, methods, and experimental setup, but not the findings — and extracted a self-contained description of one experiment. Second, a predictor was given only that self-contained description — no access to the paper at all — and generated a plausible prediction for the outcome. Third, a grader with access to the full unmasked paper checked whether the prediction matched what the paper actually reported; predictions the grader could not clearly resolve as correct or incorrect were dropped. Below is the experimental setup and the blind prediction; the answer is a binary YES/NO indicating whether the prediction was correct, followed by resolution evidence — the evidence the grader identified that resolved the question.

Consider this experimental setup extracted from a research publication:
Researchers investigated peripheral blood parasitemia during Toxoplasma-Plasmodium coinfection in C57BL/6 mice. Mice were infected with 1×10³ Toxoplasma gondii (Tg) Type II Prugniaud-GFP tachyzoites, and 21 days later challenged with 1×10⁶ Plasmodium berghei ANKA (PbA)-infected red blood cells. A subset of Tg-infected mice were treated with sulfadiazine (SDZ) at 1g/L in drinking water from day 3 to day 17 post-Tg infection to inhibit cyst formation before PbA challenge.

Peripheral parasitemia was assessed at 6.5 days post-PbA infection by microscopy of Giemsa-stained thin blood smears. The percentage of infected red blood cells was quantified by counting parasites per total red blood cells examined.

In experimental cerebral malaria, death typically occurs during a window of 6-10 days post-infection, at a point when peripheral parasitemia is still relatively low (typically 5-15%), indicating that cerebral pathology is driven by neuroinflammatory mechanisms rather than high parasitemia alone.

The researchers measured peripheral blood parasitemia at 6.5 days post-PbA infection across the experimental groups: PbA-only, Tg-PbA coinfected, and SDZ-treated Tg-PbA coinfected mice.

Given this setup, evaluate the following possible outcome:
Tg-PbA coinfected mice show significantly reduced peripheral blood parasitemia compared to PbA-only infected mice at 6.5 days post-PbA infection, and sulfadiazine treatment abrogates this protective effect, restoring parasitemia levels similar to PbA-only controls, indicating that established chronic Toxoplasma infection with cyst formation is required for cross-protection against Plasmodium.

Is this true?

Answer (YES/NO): NO